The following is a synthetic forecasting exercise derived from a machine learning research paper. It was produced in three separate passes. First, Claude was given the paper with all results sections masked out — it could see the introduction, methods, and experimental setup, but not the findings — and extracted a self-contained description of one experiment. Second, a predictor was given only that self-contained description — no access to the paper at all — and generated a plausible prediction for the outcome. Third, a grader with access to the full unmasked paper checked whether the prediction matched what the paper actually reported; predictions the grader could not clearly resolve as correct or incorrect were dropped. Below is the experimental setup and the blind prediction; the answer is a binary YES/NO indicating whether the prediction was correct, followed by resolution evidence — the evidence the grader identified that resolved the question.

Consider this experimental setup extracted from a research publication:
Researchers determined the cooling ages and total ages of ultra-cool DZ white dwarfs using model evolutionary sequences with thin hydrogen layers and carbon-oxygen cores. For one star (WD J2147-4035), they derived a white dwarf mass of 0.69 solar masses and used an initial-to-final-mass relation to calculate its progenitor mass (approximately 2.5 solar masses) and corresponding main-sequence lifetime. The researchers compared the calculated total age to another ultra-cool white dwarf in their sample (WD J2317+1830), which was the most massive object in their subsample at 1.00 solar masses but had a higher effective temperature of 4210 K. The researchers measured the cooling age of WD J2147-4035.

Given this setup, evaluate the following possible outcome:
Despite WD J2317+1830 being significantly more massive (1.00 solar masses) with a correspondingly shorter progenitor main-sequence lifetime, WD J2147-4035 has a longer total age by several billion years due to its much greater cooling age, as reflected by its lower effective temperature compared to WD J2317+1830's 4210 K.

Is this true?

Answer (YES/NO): NO